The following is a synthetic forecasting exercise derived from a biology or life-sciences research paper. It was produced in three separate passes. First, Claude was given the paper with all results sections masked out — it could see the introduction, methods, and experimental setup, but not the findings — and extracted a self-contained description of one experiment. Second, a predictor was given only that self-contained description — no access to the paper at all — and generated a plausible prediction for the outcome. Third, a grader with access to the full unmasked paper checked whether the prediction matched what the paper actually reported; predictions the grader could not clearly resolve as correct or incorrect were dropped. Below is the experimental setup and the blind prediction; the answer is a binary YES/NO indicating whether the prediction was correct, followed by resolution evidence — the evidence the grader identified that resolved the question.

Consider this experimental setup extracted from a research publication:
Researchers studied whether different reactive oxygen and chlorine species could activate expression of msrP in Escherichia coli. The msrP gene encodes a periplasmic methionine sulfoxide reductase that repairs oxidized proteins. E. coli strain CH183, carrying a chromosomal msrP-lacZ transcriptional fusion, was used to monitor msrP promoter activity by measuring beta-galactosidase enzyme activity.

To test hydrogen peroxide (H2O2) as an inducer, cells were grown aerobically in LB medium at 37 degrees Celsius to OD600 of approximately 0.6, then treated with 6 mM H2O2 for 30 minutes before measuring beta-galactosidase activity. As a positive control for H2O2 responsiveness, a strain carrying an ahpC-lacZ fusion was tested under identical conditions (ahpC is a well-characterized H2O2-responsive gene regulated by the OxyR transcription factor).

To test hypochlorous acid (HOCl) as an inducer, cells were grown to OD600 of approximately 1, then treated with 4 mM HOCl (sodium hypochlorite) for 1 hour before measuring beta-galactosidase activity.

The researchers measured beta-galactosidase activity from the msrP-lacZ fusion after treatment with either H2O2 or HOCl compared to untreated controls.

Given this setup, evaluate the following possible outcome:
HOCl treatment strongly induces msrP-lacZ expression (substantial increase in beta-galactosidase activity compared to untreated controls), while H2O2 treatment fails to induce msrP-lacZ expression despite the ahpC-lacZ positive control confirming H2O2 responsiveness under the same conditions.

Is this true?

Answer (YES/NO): YES